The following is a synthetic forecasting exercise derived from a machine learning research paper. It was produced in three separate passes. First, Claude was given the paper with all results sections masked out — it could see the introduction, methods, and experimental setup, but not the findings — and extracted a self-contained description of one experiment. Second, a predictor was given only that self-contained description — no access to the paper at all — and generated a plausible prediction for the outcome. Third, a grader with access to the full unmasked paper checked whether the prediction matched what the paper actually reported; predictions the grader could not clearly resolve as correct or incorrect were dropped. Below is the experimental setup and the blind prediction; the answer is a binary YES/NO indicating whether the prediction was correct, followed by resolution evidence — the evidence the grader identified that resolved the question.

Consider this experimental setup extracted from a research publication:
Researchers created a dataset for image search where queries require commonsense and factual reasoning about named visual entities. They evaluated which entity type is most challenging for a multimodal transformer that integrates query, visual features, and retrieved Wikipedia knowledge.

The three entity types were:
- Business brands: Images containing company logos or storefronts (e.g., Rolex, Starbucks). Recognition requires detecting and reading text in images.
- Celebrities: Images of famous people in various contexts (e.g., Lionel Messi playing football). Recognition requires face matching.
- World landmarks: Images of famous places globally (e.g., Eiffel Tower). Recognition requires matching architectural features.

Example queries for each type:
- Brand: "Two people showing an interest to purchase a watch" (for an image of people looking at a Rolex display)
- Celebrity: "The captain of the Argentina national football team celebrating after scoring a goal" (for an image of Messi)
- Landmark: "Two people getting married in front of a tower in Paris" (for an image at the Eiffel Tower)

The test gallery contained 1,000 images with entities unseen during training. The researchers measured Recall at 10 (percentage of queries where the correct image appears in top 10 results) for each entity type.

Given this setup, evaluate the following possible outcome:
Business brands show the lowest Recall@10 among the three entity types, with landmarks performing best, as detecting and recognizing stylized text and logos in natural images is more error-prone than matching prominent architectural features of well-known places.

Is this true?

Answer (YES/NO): NO